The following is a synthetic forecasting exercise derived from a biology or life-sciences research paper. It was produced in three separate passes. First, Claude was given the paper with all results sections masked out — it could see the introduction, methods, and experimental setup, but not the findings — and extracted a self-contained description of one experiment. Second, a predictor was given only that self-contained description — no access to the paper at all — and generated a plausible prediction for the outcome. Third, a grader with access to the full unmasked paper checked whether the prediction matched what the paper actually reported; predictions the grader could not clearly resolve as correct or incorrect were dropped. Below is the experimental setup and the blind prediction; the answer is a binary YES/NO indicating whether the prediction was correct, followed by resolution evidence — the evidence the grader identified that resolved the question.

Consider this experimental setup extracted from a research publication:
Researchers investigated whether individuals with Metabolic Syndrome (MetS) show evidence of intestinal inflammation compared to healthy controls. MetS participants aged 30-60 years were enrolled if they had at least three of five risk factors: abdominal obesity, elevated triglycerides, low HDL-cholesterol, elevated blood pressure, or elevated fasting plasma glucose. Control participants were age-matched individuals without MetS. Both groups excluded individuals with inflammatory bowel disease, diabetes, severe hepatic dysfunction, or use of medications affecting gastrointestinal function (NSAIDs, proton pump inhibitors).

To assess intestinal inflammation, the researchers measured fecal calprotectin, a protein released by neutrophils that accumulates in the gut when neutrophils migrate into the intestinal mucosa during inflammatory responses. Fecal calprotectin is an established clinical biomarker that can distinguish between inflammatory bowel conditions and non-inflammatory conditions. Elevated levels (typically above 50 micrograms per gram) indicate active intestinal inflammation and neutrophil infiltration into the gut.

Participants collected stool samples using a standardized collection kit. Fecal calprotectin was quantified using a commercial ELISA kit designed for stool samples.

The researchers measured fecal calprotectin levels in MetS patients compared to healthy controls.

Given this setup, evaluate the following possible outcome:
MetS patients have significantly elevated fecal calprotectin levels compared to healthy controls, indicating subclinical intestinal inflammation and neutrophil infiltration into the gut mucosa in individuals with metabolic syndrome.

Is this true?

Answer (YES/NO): NO